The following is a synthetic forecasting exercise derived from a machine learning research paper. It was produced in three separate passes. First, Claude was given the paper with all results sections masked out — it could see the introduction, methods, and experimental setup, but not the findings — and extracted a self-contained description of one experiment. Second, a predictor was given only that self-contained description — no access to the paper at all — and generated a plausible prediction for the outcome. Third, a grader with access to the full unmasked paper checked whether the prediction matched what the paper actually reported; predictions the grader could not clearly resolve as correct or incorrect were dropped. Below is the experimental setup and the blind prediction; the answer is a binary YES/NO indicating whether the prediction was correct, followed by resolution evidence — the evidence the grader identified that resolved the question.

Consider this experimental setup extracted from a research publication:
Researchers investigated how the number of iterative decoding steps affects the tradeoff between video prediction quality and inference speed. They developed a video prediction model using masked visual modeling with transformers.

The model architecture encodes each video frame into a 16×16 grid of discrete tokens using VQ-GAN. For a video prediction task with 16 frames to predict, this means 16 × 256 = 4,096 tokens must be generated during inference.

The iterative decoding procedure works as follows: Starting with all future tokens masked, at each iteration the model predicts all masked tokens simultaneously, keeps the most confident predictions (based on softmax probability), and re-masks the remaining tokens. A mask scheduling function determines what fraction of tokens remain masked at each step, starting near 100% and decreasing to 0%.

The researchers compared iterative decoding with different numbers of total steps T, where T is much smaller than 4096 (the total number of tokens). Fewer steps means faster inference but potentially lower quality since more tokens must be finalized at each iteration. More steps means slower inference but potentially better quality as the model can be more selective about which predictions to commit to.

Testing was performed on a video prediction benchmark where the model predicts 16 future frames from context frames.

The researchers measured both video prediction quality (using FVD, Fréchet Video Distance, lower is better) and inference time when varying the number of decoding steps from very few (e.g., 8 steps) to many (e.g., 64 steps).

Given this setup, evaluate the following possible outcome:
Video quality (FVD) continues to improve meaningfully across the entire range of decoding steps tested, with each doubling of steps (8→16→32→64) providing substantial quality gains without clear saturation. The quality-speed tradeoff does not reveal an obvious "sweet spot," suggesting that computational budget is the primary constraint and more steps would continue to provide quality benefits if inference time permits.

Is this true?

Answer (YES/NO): NO